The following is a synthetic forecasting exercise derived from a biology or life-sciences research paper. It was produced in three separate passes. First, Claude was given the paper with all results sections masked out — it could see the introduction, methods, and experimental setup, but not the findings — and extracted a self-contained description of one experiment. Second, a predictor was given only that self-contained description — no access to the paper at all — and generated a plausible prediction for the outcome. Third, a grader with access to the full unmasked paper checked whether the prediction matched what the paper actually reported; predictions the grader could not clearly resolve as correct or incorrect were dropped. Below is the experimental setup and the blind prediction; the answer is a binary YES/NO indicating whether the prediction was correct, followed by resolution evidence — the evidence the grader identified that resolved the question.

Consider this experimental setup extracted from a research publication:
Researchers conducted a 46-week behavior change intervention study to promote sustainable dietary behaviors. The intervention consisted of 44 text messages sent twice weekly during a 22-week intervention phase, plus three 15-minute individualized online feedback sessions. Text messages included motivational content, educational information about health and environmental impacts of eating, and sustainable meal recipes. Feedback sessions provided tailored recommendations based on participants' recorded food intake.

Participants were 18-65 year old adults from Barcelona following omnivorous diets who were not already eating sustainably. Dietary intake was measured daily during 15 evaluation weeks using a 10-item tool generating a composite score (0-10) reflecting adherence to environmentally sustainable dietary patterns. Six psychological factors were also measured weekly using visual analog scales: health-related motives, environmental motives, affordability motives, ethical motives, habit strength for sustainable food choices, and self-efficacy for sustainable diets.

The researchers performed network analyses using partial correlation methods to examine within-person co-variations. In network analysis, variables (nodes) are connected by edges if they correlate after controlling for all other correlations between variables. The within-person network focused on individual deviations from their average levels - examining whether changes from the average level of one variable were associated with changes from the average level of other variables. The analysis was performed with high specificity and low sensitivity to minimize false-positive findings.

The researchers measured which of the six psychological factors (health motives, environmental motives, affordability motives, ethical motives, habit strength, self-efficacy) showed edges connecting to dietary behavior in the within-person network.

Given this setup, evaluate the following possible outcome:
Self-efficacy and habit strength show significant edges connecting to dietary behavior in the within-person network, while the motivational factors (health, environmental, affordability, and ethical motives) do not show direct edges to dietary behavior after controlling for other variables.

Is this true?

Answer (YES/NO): NO